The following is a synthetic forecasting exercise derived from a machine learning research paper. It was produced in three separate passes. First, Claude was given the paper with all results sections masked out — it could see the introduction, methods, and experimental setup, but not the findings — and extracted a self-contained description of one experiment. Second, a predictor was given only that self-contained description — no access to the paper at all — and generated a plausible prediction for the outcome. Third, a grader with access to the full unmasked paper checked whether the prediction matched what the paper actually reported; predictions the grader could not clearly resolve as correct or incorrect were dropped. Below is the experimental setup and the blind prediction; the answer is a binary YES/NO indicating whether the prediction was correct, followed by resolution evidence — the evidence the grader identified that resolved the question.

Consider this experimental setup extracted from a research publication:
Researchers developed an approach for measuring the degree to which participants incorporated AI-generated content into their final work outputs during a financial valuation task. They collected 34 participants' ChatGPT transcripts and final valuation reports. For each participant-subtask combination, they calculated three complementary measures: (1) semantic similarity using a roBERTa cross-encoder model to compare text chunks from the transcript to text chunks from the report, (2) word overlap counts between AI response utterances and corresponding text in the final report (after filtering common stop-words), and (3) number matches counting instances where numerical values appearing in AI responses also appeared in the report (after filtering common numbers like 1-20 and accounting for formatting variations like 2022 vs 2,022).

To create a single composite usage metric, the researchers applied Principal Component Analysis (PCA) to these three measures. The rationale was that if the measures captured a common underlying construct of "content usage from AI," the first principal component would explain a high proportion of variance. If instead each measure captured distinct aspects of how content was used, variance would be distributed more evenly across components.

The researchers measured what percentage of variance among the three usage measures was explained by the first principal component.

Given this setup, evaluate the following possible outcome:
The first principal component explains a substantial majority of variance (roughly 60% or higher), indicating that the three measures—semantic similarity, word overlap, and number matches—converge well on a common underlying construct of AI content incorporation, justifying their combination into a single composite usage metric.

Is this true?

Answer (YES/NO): YES